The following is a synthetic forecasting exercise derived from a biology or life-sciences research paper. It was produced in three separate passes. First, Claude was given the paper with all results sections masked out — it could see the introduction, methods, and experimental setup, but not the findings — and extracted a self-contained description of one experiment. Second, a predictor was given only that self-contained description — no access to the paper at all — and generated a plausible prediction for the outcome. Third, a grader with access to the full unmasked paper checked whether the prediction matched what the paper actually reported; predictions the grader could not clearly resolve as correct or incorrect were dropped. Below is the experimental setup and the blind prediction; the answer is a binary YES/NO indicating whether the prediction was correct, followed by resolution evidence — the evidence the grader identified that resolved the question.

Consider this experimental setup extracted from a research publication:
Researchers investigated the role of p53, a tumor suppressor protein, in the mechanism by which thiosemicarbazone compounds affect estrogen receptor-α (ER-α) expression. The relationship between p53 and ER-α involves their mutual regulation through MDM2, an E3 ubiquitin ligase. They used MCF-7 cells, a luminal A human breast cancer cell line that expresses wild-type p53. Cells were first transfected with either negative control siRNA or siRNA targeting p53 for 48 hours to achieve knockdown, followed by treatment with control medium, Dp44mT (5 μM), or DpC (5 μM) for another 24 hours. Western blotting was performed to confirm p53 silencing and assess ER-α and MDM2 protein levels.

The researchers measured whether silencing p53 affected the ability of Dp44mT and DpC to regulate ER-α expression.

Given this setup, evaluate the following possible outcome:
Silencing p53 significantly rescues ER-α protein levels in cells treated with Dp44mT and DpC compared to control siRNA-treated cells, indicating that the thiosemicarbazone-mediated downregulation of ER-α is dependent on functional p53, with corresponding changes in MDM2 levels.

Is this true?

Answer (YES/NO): NO